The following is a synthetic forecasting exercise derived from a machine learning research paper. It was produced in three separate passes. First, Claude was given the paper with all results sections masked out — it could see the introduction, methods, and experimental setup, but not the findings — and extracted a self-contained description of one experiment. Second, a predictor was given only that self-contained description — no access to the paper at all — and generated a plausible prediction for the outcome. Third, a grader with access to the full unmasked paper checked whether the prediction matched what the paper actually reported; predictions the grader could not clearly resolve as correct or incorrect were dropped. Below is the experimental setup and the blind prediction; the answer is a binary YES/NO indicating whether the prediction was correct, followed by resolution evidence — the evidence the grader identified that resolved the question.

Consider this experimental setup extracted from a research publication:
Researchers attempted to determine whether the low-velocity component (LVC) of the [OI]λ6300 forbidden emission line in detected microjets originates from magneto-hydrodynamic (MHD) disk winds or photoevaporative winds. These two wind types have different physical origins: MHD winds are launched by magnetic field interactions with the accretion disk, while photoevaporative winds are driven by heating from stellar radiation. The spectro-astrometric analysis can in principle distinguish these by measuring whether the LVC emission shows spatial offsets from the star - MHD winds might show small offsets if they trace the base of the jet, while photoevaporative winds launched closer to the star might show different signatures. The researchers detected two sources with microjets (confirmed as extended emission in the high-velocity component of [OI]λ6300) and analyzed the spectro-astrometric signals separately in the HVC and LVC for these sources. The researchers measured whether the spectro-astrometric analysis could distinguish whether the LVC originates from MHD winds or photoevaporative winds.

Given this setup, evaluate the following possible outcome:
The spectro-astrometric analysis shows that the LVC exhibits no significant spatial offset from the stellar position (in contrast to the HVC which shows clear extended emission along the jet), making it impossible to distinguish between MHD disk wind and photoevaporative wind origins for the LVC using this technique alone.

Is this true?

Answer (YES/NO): YES